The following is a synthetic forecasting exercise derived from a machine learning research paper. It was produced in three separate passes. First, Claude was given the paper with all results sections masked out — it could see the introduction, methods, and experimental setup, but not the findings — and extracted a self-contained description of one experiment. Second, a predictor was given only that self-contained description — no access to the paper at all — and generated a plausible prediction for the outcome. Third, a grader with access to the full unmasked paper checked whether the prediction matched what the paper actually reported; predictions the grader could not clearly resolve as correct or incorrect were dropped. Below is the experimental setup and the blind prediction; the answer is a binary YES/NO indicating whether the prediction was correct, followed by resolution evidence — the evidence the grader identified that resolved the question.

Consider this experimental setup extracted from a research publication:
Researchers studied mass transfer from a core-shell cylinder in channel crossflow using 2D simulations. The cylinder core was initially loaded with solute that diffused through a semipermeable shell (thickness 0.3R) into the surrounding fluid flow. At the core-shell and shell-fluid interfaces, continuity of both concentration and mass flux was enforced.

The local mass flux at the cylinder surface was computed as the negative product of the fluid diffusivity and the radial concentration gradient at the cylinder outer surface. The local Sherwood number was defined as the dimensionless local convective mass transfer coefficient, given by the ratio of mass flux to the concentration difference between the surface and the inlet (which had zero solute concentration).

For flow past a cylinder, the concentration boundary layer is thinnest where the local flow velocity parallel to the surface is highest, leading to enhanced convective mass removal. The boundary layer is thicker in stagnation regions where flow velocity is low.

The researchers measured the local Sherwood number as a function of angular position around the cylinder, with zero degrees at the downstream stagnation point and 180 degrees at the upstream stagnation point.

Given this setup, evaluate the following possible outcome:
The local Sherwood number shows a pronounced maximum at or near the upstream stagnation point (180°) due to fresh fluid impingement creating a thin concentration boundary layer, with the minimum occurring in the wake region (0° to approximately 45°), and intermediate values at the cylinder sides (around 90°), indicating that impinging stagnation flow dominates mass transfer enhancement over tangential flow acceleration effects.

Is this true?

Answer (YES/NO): YES